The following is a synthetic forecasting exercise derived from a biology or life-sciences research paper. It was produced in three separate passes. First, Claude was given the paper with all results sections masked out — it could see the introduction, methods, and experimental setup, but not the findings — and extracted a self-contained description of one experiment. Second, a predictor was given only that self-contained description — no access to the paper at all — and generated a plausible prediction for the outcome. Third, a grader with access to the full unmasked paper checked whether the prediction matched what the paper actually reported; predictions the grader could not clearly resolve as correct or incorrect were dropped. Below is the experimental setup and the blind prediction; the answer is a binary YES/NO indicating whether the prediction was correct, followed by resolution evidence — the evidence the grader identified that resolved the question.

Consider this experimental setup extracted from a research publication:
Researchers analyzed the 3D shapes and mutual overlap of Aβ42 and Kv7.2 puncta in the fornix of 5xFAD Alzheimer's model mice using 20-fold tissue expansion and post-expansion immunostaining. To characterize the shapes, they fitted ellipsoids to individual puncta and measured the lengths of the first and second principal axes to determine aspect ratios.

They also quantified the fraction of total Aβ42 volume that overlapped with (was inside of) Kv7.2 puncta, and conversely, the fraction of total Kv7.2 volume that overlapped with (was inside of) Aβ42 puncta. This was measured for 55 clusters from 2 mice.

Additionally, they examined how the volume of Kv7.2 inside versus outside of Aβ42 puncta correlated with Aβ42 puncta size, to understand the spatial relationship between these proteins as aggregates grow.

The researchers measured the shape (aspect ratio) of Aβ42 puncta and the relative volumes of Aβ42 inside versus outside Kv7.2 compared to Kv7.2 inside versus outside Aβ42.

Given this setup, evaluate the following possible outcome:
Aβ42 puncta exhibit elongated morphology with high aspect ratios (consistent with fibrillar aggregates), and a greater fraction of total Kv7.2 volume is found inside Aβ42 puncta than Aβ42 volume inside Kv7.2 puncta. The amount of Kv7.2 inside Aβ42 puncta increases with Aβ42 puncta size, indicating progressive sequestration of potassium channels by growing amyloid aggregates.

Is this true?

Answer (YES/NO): NO